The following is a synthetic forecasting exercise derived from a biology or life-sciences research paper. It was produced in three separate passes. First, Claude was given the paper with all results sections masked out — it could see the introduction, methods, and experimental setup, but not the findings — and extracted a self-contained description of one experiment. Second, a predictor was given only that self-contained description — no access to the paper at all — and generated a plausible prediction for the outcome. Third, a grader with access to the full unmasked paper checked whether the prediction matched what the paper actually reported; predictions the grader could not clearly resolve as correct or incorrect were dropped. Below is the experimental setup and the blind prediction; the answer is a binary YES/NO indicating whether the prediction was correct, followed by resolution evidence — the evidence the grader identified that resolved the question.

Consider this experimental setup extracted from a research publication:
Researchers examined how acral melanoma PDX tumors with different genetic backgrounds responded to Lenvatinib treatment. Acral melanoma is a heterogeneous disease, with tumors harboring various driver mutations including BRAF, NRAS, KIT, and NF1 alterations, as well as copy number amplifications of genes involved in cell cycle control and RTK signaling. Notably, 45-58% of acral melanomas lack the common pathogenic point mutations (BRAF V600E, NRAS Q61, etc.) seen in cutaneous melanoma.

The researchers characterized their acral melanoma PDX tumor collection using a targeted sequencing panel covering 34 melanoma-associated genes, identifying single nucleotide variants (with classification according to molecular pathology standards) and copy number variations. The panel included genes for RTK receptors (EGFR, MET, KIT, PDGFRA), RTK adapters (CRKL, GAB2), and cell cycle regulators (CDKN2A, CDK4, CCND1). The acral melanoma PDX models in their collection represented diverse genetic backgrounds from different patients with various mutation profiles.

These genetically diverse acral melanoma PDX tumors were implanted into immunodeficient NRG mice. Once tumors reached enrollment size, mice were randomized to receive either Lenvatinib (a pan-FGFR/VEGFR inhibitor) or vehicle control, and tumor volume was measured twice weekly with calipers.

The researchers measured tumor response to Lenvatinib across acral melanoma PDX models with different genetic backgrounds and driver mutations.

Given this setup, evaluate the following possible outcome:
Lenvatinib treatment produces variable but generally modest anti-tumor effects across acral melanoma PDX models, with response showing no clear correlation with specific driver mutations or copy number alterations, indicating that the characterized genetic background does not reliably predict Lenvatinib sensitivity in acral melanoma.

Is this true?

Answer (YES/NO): NO